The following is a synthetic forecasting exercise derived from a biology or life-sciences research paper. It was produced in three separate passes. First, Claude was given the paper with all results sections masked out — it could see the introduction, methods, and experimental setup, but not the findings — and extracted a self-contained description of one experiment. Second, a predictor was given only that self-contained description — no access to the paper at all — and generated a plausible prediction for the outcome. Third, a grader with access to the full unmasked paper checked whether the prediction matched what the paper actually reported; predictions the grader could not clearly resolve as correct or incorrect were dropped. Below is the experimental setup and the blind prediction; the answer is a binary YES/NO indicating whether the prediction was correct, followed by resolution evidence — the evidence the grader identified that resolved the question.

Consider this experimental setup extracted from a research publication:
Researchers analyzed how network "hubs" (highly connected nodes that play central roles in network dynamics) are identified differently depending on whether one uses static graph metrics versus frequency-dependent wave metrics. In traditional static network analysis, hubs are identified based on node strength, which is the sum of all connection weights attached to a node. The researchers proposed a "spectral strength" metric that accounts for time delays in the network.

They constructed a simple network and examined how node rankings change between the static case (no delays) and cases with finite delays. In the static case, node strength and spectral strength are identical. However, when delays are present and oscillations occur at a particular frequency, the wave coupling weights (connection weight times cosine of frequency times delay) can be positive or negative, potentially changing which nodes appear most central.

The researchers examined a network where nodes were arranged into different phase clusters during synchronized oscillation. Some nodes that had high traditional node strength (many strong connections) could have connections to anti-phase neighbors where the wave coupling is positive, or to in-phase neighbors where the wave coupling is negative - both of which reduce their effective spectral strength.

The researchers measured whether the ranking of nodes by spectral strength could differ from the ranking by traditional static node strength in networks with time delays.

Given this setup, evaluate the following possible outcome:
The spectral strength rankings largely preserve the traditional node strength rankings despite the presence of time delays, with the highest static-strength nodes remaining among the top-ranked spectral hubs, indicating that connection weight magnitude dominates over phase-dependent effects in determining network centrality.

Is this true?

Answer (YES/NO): NO